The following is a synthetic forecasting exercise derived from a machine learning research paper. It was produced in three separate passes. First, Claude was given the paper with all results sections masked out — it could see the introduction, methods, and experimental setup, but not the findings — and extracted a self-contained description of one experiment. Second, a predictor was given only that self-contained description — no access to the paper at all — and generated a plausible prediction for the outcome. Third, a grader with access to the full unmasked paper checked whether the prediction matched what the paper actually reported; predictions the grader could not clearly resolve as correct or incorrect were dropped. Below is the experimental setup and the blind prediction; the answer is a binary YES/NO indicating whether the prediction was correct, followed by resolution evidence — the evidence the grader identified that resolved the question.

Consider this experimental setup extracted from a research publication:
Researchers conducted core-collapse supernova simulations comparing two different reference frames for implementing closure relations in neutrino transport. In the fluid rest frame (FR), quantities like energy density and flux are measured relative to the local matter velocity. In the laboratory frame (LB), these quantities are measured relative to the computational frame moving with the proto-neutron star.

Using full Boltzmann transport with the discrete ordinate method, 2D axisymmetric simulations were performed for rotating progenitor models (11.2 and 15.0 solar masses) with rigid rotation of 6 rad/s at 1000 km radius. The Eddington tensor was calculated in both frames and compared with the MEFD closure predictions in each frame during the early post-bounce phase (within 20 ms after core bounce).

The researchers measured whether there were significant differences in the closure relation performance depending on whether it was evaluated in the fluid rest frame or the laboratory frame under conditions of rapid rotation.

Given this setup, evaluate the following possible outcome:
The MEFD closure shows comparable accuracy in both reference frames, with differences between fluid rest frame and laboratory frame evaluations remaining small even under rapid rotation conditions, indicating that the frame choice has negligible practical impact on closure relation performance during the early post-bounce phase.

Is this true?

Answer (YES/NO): NO